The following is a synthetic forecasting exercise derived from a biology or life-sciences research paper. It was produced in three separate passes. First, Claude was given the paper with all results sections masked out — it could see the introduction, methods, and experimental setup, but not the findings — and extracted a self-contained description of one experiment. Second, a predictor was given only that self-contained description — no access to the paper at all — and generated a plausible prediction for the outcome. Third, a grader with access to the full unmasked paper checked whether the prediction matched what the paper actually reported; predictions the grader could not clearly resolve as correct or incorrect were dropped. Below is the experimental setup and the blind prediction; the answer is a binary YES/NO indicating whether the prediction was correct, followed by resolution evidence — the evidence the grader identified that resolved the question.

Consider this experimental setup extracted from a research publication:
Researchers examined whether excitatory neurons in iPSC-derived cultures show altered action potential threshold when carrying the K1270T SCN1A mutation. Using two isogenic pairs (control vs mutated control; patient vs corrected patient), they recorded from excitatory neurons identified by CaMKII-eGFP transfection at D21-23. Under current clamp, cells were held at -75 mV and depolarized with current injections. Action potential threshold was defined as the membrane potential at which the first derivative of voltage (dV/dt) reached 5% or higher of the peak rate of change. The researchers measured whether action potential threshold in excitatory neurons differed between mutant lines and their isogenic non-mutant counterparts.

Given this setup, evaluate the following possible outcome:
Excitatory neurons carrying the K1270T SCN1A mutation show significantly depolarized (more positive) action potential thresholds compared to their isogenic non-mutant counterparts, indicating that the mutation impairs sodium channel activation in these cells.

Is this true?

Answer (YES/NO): NO